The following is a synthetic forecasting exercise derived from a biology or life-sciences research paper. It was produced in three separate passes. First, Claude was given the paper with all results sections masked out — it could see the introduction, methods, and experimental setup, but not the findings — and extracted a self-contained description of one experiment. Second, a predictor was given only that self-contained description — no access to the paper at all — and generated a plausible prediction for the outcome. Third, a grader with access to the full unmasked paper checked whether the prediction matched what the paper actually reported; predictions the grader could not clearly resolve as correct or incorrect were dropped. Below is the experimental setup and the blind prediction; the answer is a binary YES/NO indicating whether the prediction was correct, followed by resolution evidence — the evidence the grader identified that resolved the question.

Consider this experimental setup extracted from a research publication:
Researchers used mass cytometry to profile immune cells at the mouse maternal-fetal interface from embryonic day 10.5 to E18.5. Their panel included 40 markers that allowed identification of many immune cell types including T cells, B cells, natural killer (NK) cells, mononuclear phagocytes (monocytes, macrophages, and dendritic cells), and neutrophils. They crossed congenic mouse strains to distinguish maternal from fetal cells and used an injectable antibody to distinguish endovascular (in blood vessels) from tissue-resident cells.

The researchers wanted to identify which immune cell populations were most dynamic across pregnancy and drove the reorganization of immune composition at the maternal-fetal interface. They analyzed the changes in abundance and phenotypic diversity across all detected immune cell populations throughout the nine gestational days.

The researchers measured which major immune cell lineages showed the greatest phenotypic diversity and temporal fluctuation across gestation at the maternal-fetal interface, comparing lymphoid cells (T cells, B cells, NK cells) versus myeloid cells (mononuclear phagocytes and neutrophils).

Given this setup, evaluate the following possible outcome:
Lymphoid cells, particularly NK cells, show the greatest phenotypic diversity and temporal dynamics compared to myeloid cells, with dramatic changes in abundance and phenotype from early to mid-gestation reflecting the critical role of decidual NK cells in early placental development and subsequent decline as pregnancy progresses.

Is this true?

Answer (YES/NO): NO